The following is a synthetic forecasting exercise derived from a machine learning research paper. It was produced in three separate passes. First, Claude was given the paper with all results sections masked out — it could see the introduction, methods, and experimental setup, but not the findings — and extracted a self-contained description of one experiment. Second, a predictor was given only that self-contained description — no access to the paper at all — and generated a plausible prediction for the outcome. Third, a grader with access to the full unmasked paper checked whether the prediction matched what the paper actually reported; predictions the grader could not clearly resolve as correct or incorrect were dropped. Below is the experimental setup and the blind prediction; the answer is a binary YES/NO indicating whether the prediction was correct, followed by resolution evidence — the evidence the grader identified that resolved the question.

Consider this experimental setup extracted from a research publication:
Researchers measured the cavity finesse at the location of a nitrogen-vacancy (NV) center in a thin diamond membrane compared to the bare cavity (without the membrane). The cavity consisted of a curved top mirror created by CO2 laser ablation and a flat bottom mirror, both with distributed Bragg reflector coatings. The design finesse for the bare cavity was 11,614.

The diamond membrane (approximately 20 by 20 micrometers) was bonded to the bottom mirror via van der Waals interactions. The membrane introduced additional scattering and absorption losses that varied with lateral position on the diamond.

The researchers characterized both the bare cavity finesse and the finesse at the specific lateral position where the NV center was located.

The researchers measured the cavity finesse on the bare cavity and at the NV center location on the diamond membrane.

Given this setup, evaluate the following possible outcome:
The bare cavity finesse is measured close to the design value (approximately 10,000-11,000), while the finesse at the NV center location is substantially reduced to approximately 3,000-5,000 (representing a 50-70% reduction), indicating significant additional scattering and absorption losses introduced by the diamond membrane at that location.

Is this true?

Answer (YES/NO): NO